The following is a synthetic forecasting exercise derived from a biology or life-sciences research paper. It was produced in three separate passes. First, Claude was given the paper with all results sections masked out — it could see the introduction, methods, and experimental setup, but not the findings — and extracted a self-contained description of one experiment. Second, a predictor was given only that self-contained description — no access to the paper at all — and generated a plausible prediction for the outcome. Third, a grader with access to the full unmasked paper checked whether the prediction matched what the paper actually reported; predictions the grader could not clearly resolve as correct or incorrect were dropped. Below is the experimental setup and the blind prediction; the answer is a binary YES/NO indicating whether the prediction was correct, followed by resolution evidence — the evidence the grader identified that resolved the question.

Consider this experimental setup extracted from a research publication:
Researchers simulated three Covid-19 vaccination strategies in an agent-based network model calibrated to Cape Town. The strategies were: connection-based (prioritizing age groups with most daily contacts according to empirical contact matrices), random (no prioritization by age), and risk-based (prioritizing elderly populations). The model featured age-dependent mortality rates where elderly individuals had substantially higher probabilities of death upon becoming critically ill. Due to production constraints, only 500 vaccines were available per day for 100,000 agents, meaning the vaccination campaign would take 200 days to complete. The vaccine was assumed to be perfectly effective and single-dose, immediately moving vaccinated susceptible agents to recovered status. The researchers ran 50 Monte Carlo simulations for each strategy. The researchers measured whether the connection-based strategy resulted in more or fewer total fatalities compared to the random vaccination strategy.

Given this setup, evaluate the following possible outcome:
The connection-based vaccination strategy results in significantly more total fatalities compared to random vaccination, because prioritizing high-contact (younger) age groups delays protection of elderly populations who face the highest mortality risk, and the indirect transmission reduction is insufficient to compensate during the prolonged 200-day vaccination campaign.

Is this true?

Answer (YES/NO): YES